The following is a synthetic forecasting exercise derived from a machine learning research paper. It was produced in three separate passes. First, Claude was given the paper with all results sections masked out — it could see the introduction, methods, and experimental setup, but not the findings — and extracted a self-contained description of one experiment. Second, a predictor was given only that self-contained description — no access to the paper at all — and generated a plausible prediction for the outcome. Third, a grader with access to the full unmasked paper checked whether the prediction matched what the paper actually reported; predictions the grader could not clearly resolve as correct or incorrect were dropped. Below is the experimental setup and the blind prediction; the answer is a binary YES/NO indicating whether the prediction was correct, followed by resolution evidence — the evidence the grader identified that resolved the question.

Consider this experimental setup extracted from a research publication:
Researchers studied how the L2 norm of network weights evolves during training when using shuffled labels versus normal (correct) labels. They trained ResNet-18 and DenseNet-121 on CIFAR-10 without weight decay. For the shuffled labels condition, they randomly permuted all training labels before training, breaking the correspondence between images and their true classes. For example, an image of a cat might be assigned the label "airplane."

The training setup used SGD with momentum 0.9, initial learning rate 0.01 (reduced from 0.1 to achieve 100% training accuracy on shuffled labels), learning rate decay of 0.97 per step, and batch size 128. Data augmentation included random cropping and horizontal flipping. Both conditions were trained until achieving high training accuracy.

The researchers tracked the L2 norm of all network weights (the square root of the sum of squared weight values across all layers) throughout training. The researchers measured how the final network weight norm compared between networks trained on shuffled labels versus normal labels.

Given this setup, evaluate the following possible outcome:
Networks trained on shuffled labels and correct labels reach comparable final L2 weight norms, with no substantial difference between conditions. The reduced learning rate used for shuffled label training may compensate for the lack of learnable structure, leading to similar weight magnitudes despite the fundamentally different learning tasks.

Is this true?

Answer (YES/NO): NO